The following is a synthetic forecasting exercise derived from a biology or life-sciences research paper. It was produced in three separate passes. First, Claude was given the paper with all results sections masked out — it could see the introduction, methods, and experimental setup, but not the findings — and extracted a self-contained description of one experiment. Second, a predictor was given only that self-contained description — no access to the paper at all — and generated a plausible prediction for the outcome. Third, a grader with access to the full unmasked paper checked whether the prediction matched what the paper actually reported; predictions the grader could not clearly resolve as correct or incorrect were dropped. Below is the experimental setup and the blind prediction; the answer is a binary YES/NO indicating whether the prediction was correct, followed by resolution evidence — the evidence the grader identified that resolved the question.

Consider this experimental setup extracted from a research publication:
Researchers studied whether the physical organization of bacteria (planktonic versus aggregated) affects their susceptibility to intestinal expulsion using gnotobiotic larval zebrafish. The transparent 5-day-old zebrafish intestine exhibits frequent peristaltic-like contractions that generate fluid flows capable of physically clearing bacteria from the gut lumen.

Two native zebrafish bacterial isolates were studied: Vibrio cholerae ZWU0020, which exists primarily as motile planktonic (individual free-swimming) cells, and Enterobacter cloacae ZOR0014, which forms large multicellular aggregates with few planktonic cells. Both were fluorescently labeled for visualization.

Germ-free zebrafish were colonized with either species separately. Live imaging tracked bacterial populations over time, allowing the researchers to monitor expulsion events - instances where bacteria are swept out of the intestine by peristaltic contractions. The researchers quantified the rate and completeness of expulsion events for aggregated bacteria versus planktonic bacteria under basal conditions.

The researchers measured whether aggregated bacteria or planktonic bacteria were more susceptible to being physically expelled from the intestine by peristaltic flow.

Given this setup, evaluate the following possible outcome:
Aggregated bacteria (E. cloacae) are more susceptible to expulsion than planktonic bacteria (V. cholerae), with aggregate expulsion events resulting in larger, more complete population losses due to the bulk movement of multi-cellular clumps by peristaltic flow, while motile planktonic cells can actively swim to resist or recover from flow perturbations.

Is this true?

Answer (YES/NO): YES